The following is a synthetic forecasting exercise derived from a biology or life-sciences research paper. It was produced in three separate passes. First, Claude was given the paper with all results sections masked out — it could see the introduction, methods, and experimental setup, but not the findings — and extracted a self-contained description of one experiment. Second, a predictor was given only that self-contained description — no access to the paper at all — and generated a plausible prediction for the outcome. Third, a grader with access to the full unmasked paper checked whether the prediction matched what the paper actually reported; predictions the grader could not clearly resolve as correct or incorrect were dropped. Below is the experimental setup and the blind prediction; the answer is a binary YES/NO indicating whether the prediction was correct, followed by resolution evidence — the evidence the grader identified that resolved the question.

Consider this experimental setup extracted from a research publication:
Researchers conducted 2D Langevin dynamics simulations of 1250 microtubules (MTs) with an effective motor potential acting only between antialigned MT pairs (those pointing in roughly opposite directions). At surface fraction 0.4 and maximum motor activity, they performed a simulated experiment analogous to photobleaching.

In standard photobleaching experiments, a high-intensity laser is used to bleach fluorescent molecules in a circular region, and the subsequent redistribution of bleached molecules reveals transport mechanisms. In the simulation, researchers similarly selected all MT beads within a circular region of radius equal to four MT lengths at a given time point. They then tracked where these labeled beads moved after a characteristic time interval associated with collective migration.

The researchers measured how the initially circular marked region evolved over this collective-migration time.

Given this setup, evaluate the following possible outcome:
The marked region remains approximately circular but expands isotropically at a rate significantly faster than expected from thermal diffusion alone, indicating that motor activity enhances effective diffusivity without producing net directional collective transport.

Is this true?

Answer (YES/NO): NO